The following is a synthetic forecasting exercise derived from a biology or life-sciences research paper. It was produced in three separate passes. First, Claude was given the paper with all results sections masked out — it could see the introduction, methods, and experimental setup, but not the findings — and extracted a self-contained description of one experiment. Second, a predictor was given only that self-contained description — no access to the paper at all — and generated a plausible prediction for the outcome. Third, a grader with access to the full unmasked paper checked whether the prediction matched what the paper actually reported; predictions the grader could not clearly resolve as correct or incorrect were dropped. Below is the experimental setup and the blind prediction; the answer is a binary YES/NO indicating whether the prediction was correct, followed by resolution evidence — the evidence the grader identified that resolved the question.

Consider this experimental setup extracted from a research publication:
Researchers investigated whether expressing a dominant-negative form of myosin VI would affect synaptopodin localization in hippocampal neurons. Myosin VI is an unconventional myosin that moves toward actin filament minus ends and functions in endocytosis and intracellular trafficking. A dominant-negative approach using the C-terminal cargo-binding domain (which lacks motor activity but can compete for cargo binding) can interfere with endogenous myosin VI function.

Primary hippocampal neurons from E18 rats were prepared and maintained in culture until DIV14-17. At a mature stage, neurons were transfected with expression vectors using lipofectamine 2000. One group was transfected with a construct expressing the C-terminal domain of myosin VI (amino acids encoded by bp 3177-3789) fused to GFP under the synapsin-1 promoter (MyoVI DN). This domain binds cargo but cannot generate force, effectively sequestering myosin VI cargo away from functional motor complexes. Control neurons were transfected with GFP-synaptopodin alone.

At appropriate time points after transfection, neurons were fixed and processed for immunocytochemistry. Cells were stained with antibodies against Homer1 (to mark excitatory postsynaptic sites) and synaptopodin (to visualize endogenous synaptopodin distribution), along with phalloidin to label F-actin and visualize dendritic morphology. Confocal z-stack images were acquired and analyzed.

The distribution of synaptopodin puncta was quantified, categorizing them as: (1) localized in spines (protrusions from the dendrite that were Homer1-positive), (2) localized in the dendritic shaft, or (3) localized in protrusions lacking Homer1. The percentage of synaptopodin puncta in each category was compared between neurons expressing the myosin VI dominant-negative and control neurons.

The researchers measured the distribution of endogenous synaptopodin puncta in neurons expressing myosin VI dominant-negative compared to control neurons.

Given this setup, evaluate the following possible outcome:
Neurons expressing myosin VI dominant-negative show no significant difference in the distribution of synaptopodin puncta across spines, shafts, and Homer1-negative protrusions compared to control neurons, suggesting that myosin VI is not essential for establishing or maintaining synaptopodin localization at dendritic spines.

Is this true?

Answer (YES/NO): YES